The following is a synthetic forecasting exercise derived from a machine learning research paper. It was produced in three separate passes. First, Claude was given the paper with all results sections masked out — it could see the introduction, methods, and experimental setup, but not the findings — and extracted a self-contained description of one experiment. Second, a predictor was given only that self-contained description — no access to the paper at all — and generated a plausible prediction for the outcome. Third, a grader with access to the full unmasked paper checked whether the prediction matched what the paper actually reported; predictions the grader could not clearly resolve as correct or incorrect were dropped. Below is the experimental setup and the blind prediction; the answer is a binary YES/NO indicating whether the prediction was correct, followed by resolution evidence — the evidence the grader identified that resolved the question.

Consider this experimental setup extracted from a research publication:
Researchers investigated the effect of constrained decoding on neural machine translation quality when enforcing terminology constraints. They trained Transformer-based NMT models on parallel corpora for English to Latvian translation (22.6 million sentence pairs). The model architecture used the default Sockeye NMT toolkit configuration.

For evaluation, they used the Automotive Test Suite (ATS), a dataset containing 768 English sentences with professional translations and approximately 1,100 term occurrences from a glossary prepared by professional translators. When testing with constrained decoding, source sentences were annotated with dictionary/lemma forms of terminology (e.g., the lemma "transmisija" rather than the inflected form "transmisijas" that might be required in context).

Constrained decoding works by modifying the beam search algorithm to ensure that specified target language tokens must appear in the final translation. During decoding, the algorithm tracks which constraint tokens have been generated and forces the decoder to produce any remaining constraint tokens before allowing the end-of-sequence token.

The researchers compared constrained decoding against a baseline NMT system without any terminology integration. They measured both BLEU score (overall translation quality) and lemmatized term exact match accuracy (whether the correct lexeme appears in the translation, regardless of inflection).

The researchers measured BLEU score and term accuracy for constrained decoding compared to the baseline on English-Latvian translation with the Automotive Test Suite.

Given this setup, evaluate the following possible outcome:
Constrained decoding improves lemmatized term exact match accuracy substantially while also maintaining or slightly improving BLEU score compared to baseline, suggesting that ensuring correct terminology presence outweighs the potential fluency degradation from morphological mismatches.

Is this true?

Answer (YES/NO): NO